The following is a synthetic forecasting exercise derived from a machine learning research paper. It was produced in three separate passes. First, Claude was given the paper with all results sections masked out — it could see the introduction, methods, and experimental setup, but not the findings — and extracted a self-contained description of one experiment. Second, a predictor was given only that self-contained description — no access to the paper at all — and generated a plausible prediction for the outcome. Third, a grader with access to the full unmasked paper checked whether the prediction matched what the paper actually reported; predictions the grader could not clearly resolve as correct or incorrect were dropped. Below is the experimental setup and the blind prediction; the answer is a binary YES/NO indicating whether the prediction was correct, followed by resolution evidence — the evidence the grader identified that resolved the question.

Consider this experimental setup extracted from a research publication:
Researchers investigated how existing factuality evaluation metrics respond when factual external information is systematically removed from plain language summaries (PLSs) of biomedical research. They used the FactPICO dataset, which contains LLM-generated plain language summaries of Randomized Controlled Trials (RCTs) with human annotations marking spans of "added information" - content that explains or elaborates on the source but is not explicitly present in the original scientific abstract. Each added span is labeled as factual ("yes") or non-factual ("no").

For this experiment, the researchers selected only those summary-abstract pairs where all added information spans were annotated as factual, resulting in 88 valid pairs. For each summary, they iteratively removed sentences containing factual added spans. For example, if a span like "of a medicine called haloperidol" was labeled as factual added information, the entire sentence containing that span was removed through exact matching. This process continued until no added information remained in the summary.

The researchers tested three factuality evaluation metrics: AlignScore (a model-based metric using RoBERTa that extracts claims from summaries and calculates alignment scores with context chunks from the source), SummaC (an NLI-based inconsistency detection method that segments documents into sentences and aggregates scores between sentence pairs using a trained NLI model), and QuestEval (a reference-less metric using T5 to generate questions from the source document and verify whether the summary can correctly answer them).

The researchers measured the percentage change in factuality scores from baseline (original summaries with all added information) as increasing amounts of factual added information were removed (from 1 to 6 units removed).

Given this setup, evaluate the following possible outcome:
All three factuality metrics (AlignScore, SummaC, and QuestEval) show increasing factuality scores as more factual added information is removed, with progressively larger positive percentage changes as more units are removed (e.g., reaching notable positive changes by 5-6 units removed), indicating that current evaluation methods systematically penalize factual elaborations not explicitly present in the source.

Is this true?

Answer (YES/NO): NO